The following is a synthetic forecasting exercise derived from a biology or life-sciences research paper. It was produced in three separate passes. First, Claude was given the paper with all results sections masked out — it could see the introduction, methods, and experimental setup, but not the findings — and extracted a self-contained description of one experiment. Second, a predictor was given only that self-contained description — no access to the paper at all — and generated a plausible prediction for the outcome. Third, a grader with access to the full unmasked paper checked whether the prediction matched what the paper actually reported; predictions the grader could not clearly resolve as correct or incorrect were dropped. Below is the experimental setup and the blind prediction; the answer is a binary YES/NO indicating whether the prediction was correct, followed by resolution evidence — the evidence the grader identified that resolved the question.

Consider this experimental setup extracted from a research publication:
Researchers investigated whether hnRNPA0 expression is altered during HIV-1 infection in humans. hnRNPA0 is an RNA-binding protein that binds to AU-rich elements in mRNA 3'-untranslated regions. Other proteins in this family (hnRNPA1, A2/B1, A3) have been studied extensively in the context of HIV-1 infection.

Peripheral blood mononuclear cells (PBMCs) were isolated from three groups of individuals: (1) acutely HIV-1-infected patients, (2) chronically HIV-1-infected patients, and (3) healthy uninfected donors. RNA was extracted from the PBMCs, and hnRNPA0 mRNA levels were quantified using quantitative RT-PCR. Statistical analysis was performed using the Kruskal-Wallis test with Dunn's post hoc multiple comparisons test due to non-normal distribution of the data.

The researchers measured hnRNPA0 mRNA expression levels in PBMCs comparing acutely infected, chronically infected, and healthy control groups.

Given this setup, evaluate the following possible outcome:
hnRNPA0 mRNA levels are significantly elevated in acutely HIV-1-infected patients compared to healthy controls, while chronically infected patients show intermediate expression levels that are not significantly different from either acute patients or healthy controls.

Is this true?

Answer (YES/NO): NO